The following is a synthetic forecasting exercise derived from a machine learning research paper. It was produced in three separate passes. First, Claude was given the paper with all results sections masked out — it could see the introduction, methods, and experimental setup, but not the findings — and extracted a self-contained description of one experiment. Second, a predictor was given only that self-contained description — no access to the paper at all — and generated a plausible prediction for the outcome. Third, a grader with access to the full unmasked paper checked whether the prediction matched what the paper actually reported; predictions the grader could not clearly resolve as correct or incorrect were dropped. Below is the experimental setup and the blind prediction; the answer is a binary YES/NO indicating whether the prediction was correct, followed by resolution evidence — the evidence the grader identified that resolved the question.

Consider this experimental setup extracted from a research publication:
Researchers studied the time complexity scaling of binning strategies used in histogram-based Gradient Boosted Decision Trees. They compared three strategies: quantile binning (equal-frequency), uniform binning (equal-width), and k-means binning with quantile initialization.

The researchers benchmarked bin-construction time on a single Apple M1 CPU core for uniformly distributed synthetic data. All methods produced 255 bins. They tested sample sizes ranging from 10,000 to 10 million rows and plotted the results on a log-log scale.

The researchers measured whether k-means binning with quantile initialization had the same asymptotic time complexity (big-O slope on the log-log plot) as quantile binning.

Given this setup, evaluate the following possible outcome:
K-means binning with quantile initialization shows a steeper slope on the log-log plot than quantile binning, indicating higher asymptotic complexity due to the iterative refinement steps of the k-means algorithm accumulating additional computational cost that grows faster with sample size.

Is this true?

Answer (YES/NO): NO